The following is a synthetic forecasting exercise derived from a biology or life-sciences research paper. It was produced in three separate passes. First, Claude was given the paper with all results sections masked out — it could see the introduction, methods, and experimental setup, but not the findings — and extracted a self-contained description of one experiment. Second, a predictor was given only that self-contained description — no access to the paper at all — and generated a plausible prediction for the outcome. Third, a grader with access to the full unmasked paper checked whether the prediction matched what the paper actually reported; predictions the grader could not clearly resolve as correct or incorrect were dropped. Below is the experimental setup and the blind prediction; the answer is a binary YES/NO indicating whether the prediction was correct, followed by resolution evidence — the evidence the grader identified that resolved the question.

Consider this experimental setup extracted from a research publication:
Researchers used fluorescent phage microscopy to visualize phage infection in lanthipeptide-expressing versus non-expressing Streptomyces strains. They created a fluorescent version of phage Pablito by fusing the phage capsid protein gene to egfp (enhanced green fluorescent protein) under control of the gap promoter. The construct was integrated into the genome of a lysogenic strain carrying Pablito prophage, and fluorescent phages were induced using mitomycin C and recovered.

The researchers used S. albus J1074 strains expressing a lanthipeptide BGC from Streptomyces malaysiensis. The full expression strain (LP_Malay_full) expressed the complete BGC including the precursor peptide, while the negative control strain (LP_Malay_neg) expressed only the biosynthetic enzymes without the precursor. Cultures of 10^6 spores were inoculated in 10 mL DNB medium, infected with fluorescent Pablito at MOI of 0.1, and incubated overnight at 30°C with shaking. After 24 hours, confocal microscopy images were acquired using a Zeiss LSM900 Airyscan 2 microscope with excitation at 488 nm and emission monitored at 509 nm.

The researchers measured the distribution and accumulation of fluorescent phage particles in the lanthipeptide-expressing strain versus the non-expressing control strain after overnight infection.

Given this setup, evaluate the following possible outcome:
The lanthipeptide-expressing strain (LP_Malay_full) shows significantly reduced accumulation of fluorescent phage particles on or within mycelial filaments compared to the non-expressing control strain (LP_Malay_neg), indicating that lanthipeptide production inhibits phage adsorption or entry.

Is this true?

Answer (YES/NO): NO